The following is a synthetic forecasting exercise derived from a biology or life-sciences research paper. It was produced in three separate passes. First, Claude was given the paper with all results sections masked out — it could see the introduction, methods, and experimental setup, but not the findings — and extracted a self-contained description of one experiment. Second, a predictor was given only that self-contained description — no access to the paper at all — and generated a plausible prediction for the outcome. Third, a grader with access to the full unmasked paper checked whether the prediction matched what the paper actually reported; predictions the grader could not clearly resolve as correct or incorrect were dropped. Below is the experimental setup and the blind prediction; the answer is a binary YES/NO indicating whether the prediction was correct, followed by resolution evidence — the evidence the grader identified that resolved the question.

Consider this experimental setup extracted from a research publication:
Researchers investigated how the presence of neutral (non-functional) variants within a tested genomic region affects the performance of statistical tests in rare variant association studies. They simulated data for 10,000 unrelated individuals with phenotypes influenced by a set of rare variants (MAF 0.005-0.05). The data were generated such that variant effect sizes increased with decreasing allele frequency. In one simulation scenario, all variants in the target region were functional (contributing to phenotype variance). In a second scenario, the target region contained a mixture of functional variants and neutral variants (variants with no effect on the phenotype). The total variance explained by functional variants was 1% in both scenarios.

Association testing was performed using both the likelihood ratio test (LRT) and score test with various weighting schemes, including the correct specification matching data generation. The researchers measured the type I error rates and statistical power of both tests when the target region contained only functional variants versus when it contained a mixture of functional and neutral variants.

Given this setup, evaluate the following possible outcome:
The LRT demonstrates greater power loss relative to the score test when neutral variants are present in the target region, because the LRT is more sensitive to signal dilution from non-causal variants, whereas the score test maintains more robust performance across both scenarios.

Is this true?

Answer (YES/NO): NO